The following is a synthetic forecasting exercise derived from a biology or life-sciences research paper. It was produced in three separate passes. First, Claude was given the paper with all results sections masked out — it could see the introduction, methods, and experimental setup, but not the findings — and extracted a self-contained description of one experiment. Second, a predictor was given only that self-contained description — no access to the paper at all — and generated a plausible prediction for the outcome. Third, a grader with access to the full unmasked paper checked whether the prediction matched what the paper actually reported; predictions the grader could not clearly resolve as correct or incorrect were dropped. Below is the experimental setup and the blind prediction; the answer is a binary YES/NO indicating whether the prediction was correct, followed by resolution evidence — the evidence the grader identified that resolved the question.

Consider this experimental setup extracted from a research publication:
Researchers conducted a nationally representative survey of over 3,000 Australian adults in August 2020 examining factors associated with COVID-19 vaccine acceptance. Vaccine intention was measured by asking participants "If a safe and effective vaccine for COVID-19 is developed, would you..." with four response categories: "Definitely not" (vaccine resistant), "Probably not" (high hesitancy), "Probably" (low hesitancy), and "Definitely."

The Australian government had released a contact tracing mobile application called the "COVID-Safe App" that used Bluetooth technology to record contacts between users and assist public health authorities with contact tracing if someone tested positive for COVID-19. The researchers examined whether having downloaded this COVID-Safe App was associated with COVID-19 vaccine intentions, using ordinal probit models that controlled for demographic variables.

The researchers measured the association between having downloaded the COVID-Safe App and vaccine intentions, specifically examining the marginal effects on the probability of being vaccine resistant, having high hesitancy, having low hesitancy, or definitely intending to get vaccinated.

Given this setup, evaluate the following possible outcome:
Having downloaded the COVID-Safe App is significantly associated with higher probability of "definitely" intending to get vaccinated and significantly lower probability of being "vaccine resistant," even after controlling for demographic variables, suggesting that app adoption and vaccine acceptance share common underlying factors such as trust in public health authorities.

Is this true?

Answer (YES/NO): YES